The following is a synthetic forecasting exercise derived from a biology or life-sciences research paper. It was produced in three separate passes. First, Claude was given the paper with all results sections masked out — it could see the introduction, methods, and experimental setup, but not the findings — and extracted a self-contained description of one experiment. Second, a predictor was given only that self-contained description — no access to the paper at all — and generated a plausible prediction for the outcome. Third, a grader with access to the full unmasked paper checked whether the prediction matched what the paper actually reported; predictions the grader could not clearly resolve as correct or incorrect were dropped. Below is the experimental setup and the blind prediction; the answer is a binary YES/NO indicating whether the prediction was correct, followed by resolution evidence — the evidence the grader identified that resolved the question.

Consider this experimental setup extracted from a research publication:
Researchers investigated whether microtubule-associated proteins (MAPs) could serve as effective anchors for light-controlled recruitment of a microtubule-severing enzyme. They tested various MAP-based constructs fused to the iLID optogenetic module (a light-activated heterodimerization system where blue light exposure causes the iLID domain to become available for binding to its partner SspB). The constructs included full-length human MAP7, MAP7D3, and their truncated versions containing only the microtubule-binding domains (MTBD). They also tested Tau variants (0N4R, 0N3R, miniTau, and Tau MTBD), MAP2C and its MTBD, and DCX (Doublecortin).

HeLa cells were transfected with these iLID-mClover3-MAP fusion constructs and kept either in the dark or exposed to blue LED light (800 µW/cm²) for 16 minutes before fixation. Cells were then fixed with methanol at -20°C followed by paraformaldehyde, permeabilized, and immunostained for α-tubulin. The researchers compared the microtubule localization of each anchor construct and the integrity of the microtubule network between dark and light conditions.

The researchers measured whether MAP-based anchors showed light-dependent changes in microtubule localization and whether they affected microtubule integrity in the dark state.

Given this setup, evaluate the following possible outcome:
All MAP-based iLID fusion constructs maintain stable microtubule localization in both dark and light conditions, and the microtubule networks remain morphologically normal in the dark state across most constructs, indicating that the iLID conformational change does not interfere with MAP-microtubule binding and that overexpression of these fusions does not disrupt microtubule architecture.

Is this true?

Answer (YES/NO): NO